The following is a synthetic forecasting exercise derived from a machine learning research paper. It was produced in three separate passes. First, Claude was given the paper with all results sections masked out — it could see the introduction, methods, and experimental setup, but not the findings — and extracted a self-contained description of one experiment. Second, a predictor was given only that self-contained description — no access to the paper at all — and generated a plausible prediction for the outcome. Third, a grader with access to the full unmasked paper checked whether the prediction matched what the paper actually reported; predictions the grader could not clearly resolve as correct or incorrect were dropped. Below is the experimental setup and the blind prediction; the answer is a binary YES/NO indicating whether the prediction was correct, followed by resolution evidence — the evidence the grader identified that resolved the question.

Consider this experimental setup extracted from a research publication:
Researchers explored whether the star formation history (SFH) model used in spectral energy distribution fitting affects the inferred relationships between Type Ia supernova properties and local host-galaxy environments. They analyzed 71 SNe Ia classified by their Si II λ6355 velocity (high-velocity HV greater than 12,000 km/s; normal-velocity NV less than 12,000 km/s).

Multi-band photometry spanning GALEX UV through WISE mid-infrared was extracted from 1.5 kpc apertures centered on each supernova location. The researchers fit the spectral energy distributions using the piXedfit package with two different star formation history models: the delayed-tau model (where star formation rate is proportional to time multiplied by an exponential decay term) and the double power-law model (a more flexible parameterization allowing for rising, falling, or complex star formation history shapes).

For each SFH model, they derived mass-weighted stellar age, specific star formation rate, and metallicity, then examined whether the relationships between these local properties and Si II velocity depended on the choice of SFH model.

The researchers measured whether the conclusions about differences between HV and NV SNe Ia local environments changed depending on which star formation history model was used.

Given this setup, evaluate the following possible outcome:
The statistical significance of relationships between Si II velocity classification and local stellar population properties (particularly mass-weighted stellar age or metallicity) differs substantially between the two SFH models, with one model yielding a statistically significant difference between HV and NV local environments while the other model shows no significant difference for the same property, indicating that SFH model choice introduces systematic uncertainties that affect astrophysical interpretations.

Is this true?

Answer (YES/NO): NO